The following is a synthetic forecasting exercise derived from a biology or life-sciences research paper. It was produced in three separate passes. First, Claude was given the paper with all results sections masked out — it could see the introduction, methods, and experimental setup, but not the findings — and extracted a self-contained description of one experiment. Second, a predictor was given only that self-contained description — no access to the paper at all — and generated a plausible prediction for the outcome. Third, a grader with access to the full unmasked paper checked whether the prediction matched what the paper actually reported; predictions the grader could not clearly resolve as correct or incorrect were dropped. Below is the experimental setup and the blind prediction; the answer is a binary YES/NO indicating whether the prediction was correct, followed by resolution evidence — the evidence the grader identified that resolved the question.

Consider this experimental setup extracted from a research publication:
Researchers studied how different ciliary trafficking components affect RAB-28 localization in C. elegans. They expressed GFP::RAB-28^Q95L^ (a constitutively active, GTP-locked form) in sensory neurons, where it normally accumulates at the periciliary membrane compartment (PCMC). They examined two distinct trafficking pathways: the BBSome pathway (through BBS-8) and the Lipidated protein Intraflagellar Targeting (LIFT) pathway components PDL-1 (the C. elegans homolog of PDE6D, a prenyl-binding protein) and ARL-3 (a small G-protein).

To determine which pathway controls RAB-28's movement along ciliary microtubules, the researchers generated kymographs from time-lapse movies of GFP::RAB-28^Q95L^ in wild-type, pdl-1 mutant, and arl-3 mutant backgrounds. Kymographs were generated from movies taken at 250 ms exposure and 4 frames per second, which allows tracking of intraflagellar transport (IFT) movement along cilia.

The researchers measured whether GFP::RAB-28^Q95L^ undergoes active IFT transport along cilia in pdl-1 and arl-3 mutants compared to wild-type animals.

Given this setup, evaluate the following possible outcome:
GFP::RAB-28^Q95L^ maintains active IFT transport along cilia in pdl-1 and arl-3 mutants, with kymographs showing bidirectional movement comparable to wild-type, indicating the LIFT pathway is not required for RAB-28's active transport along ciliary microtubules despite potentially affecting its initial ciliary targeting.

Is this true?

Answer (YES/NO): NO